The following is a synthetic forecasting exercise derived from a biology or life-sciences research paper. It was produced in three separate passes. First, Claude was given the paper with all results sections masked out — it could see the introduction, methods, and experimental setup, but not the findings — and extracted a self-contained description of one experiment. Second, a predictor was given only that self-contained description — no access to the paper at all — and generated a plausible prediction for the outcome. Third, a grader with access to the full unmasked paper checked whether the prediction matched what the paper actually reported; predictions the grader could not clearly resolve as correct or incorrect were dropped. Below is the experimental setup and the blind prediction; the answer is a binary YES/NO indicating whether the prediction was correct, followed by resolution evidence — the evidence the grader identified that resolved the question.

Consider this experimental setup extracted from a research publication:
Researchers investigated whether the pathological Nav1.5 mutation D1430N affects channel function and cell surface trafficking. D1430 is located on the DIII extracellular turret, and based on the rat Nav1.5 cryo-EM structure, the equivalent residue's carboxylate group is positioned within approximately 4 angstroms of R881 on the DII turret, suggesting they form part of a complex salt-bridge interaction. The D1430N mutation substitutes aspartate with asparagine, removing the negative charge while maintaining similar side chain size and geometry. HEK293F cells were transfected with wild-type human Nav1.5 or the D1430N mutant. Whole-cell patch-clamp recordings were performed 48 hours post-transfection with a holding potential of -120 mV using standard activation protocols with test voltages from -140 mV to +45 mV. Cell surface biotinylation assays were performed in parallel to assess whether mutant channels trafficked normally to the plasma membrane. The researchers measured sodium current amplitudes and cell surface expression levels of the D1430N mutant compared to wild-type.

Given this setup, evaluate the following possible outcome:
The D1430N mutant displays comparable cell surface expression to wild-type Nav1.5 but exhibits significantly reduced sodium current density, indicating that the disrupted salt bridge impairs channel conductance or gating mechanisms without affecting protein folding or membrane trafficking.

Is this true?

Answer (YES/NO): NO